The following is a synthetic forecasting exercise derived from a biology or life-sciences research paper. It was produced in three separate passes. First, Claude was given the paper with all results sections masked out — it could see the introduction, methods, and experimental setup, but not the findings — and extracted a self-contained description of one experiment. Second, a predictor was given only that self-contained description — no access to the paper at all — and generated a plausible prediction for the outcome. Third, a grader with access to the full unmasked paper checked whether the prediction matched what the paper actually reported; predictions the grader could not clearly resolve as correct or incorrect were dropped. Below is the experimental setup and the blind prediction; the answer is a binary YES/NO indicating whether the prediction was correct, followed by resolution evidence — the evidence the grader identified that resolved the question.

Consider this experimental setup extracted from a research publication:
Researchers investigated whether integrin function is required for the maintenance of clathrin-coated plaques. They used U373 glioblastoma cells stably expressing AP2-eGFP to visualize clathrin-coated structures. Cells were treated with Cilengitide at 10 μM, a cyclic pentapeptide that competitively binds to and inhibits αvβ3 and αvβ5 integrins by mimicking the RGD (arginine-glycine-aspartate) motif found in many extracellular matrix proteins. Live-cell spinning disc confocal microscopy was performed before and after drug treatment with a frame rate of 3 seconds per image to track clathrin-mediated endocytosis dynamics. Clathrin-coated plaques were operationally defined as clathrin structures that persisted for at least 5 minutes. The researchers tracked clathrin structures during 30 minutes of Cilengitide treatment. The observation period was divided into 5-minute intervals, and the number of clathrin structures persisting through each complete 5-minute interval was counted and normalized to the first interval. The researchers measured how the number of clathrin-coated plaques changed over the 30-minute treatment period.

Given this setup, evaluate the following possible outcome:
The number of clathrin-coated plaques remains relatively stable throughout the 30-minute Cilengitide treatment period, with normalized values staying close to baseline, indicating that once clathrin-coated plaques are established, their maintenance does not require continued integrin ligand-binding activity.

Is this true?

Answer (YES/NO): NO